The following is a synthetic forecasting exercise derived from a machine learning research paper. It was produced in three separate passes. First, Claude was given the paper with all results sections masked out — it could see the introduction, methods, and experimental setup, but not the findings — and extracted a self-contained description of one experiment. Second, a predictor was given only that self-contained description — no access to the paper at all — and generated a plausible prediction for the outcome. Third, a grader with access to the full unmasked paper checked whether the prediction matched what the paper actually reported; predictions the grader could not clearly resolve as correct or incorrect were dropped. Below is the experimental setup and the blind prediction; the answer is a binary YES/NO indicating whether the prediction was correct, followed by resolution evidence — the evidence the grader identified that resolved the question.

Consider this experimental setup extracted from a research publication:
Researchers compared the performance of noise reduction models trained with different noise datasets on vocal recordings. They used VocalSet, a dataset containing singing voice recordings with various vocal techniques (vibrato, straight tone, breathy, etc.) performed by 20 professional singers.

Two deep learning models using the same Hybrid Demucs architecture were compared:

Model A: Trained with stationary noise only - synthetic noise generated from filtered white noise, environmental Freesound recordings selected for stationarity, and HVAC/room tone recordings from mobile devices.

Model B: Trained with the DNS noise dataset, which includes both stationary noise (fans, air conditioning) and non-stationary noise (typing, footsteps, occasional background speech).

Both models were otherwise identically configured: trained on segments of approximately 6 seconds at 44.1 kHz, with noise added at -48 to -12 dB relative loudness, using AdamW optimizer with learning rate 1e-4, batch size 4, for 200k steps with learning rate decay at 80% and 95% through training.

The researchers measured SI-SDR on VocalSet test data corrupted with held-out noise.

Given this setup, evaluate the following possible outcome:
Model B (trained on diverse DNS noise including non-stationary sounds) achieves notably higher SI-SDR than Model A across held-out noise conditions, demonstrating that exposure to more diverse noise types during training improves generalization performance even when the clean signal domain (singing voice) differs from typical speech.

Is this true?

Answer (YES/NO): NO